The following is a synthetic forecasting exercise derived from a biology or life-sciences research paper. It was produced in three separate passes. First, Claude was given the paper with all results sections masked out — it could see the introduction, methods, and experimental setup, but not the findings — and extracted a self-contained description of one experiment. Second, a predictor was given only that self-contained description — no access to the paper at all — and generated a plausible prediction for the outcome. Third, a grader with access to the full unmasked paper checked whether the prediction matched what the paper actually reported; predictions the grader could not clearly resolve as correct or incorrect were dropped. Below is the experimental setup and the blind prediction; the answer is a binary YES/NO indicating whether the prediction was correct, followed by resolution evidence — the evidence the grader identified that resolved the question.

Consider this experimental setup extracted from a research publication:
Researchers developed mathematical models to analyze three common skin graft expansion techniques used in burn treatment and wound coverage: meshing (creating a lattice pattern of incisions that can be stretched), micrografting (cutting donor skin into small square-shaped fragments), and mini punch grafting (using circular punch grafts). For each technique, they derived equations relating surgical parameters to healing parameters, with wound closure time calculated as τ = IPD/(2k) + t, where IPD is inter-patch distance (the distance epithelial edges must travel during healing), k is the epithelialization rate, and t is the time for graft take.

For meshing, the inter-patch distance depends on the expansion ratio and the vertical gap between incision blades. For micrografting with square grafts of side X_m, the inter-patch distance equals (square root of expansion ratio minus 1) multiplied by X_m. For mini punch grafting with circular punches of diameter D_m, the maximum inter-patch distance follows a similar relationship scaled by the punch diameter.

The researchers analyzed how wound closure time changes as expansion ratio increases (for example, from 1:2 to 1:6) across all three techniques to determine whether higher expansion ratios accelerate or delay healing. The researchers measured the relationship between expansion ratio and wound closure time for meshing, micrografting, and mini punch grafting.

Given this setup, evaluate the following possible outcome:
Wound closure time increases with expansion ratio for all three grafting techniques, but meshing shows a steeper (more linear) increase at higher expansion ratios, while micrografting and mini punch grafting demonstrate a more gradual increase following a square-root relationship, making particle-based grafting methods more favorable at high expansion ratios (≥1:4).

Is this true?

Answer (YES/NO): YES